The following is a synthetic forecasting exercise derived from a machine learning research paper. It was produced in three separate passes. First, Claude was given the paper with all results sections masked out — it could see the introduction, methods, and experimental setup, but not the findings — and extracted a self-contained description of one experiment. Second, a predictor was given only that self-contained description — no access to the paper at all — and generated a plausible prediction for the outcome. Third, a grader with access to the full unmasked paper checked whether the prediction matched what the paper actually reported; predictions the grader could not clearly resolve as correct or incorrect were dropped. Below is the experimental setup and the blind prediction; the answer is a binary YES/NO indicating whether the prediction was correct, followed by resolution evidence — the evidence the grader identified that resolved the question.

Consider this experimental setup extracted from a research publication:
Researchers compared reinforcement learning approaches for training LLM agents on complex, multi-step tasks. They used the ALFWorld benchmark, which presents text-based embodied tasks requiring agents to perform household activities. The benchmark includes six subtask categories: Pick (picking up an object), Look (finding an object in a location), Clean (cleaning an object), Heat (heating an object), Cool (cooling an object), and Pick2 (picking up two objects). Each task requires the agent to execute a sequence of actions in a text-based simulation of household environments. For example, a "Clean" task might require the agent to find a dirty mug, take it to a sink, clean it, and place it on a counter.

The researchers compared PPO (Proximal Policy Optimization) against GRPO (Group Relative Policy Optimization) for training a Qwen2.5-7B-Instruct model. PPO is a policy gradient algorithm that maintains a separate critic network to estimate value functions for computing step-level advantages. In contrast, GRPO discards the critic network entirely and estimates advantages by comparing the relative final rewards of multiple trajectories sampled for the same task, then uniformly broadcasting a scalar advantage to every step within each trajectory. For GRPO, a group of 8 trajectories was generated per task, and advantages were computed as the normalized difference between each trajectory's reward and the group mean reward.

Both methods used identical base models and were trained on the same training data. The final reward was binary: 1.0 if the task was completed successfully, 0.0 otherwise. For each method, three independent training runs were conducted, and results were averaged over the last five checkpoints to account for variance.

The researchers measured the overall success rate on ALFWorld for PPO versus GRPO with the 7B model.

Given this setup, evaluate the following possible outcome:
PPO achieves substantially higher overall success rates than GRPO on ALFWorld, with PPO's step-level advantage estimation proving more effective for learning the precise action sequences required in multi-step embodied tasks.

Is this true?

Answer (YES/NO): YES